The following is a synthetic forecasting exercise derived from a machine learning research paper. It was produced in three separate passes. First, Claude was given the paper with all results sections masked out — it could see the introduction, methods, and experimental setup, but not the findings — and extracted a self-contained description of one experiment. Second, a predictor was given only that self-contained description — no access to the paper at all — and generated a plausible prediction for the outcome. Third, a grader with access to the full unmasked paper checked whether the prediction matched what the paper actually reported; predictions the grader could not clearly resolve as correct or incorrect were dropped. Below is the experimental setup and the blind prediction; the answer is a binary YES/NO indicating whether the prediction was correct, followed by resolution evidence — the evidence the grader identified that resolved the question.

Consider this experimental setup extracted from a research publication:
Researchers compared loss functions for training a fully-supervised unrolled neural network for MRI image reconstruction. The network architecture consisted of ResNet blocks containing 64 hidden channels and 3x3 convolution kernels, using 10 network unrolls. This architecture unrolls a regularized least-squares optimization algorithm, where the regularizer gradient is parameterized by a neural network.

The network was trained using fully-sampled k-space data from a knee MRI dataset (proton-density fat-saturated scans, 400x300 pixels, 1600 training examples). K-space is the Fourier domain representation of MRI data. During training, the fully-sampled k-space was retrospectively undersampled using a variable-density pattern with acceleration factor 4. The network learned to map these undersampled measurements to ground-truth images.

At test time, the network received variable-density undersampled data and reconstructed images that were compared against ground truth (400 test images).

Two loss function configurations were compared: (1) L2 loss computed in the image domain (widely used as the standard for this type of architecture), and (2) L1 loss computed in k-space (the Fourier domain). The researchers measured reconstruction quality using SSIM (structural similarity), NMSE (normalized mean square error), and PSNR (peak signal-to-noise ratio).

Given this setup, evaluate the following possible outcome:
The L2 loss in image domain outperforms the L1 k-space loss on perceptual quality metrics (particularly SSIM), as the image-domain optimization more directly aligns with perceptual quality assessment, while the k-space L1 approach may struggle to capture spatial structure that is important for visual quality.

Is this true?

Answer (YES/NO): NO